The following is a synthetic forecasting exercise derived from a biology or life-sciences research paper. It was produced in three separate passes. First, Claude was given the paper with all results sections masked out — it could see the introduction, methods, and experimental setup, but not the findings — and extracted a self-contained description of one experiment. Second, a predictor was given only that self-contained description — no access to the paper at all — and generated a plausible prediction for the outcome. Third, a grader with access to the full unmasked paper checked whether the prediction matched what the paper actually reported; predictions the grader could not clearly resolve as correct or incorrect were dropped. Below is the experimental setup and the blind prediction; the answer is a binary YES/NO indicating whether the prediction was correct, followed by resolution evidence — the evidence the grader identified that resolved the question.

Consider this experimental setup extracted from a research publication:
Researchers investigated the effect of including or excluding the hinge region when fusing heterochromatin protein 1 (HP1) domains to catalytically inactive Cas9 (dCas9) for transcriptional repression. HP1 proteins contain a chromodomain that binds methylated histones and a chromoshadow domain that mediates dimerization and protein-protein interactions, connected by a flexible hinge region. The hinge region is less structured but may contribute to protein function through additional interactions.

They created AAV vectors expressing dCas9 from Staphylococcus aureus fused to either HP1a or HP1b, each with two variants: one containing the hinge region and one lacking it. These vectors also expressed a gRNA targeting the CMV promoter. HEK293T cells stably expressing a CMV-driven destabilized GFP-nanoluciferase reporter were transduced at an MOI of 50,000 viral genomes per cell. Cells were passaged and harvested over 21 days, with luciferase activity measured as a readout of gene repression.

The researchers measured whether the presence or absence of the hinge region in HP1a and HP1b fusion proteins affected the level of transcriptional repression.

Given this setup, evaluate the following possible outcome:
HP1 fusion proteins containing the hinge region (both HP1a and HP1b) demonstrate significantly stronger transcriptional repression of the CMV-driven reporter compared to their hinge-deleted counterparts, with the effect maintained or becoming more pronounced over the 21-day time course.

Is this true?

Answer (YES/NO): NO